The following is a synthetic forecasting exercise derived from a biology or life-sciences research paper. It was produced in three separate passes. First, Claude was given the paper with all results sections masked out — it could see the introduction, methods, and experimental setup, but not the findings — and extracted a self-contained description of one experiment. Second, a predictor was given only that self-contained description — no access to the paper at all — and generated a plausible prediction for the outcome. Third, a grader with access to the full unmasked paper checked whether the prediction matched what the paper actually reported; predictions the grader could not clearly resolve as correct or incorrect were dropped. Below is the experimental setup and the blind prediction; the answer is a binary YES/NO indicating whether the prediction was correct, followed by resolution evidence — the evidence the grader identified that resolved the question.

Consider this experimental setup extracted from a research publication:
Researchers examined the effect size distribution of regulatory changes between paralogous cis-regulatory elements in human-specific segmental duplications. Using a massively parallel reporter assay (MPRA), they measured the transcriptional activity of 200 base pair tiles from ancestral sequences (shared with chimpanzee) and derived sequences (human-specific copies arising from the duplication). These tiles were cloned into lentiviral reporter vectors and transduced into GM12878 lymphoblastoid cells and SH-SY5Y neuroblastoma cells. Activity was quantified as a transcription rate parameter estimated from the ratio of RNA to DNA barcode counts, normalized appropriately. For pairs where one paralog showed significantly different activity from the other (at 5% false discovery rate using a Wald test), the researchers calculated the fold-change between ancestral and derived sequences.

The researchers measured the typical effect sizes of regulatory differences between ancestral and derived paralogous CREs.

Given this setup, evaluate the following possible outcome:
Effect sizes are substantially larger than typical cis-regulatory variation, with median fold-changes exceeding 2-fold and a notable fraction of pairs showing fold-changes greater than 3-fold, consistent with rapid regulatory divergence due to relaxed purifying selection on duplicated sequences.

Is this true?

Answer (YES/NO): NO